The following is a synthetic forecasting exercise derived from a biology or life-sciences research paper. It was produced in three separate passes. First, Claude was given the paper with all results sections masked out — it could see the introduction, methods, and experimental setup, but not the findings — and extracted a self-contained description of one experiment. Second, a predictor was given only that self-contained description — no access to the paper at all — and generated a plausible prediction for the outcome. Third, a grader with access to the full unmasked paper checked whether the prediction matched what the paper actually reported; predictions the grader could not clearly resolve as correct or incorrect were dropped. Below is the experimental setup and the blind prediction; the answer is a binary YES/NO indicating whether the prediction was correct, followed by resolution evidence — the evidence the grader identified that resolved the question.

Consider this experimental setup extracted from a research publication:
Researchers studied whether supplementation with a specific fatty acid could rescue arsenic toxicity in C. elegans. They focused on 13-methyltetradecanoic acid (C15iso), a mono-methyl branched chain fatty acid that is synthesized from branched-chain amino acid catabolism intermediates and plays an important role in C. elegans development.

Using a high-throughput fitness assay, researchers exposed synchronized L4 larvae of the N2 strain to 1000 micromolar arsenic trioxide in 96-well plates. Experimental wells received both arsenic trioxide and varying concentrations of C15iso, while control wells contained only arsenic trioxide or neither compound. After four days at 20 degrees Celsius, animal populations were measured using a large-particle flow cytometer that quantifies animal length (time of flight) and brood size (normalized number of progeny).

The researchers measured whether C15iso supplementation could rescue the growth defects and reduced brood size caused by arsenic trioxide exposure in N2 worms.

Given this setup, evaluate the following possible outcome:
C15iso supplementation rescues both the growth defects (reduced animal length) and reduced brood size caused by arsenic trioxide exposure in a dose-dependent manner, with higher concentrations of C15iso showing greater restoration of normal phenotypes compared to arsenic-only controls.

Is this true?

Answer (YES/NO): NO